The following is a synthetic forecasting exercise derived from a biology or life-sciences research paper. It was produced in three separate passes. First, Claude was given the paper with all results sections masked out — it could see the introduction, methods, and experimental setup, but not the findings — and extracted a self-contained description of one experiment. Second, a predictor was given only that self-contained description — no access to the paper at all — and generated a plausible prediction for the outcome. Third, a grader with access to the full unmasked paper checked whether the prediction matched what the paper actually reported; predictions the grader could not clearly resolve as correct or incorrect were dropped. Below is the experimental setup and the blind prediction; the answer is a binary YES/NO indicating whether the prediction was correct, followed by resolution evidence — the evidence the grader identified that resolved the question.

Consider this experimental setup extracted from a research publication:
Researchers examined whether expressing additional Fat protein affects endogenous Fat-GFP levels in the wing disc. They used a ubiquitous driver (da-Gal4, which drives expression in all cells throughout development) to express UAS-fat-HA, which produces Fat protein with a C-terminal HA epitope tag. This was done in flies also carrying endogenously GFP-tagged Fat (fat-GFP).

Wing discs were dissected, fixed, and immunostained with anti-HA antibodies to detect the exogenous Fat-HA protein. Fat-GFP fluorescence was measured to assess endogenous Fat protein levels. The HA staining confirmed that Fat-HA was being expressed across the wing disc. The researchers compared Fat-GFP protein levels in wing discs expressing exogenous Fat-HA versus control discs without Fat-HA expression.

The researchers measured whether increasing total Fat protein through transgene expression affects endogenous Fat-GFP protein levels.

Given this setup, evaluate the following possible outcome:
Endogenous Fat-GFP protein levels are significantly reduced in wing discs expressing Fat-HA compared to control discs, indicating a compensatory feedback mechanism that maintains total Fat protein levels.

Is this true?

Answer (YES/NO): NO